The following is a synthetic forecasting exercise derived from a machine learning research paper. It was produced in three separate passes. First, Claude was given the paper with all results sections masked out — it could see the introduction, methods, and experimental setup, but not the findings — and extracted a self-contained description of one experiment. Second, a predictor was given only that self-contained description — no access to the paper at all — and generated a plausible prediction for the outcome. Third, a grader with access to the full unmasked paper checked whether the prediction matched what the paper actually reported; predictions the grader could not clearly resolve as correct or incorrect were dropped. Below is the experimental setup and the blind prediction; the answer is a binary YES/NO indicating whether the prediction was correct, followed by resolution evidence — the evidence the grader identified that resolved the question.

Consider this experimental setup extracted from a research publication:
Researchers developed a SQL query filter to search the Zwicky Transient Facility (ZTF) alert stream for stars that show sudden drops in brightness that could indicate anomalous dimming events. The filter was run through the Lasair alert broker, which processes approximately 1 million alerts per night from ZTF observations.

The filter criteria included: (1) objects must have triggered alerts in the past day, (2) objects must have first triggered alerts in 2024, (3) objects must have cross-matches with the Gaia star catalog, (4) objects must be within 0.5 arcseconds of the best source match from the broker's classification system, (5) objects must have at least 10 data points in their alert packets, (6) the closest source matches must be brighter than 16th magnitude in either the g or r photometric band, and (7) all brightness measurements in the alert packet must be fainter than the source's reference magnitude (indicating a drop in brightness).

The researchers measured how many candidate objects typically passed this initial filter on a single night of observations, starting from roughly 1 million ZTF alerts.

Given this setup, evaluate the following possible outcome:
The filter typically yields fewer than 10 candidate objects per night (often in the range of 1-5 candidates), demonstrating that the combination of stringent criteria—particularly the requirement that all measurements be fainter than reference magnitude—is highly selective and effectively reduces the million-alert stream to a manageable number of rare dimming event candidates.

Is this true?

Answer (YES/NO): NO